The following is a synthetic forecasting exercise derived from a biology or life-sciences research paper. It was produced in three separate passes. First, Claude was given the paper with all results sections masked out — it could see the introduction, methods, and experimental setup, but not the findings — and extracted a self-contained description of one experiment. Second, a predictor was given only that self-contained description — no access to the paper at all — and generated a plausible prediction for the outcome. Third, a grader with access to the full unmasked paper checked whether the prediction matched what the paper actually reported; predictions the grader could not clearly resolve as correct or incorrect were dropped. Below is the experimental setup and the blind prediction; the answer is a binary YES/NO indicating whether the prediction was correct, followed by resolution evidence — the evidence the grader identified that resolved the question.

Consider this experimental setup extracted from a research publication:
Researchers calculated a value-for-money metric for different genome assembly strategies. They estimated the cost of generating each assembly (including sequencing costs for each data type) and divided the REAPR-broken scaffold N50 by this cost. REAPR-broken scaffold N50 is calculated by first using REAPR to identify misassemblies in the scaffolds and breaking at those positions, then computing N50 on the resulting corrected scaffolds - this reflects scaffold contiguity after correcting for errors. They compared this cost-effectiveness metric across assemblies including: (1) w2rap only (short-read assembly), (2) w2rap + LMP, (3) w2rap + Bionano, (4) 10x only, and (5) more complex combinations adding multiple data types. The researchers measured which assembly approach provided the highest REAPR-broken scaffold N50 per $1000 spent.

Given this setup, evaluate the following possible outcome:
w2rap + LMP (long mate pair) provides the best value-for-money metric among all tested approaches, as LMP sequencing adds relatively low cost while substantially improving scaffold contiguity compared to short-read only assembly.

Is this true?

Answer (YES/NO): NO